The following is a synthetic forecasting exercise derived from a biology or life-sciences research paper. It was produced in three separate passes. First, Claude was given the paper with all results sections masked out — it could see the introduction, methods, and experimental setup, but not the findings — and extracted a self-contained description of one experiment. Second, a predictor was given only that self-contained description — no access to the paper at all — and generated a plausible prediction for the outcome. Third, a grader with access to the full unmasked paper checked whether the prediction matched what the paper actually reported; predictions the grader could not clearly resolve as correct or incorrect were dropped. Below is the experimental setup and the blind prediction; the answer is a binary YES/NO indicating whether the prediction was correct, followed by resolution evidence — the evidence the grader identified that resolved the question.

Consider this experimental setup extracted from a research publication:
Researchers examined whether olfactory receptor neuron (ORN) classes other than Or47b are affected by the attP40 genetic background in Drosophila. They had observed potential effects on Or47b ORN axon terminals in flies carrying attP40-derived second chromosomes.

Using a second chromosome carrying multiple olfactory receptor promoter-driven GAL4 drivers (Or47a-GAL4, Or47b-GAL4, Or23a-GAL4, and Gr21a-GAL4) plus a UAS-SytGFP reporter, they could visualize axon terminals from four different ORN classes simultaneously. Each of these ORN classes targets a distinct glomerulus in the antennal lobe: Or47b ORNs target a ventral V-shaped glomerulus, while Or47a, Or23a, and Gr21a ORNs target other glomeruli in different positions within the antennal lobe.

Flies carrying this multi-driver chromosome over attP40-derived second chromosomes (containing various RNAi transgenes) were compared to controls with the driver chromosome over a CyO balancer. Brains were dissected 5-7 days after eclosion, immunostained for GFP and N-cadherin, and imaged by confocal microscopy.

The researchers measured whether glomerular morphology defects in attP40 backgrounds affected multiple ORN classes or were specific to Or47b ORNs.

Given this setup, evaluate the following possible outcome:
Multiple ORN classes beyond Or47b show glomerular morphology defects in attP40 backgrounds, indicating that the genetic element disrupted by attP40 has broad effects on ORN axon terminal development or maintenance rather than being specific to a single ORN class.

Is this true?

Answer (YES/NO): NO